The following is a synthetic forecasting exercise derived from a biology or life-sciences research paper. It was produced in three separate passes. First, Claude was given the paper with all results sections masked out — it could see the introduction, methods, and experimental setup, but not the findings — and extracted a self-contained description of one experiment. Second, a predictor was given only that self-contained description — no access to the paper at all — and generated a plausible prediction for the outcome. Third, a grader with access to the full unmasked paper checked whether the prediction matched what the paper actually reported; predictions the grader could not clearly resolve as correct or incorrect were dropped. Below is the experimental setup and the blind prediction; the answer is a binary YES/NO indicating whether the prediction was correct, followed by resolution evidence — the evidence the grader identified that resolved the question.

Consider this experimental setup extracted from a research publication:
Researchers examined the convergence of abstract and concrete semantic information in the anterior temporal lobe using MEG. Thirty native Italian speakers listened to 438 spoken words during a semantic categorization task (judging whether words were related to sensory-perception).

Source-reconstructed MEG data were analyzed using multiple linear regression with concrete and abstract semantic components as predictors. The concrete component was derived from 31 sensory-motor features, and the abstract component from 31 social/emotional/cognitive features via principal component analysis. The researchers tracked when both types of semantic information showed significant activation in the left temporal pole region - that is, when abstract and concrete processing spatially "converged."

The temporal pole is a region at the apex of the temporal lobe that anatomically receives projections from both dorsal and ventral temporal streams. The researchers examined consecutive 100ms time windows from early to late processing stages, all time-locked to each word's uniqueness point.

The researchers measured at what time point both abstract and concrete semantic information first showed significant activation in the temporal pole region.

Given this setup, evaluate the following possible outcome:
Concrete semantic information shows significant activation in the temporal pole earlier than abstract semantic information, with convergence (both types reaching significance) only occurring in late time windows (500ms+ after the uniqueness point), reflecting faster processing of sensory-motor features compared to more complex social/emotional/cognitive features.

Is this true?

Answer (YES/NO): NO